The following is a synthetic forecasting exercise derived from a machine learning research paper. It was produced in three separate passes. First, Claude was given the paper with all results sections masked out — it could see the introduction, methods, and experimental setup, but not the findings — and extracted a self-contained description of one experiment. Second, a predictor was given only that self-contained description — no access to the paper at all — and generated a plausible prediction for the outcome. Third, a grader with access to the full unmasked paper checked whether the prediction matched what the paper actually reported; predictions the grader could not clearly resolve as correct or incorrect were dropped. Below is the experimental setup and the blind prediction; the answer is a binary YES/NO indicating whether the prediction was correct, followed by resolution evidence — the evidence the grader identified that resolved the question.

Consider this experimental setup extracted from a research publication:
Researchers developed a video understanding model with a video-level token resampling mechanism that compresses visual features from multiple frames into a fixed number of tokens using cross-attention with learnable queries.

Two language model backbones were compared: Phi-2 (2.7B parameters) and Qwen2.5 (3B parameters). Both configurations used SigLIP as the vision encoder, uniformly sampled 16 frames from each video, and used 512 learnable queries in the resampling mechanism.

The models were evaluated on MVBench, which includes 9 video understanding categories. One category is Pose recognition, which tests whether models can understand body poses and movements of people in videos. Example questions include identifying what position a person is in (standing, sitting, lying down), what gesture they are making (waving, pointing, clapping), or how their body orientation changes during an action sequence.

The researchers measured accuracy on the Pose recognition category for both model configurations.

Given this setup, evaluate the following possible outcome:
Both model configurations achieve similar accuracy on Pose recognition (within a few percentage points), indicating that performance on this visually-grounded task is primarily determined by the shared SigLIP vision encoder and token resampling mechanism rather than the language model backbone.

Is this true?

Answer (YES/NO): NO